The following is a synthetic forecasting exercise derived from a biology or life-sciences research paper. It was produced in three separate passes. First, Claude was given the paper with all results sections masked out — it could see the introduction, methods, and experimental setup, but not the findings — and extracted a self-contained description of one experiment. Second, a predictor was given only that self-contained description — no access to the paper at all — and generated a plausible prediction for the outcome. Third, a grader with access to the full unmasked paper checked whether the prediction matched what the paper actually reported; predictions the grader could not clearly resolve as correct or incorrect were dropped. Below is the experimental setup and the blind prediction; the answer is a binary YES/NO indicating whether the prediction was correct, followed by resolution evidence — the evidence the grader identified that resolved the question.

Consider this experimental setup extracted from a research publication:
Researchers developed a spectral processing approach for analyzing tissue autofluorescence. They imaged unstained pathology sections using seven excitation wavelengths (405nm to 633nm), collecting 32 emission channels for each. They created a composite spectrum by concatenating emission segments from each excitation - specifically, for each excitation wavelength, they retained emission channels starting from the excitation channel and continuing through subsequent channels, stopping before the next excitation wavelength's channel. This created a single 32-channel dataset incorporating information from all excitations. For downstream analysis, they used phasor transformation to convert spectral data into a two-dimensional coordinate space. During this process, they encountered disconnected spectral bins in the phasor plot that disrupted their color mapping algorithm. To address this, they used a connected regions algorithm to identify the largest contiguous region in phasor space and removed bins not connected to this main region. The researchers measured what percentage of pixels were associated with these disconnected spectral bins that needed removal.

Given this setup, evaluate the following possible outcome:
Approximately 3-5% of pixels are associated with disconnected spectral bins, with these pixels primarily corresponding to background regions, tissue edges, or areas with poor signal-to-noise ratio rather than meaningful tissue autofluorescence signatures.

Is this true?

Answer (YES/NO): NO